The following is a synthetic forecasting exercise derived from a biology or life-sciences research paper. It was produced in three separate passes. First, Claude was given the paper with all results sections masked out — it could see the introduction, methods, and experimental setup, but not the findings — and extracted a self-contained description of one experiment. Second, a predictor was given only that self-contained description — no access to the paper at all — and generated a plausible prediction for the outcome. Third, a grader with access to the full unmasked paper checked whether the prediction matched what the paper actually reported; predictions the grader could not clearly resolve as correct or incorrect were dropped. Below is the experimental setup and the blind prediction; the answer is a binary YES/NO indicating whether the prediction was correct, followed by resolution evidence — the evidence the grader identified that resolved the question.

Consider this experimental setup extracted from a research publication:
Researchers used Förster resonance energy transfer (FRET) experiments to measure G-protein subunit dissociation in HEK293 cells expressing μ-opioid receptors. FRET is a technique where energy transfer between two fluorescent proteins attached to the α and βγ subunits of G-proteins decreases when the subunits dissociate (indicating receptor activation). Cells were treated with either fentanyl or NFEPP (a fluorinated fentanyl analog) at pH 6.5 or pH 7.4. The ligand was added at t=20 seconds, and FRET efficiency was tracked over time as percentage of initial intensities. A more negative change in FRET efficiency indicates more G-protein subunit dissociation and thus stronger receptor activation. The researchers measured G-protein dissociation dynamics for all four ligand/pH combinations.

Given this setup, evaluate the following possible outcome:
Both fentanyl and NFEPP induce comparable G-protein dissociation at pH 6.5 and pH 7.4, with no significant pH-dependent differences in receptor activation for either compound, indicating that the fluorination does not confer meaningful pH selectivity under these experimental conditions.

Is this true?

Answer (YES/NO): NO